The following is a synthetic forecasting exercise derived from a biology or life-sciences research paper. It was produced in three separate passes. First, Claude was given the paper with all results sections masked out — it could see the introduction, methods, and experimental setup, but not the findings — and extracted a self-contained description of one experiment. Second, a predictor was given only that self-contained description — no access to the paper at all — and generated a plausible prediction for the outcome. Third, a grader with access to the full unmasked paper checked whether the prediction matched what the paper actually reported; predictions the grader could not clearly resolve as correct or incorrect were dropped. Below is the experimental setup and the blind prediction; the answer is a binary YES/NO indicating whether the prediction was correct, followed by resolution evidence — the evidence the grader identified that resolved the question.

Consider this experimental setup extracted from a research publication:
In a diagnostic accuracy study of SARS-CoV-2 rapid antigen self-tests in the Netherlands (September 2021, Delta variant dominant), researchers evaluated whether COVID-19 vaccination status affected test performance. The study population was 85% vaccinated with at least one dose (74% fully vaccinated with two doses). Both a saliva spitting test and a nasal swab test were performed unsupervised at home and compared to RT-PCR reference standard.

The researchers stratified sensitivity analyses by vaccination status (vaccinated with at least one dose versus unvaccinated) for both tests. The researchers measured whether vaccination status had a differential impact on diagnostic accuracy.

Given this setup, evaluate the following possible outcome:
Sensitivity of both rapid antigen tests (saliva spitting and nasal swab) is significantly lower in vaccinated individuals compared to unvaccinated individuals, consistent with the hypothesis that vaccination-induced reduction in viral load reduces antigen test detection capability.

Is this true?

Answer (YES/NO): NO